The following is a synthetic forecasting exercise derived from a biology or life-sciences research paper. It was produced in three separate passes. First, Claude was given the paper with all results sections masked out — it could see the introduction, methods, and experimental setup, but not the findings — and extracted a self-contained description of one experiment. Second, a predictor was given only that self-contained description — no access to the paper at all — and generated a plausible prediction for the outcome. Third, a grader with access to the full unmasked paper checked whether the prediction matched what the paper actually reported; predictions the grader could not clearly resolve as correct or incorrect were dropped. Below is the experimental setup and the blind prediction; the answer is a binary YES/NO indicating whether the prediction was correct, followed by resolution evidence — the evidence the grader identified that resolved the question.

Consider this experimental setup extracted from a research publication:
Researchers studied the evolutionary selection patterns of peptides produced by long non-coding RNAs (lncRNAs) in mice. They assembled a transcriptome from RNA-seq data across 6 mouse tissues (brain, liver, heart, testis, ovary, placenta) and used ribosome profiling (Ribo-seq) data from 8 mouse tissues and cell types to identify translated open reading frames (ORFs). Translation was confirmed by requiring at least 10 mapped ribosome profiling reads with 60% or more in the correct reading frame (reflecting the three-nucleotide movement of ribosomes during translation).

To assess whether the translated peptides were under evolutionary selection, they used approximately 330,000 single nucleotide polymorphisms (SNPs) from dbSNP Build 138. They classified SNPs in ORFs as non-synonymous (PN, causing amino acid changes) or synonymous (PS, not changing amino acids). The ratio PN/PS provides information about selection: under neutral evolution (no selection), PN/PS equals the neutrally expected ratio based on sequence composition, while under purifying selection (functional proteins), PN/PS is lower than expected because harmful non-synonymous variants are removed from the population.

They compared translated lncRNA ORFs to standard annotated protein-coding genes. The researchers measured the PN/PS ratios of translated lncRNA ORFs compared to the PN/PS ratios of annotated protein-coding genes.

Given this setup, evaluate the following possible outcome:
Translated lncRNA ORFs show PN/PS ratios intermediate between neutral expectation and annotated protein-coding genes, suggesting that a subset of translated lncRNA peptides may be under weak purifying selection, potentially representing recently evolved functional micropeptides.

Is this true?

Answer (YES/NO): NO